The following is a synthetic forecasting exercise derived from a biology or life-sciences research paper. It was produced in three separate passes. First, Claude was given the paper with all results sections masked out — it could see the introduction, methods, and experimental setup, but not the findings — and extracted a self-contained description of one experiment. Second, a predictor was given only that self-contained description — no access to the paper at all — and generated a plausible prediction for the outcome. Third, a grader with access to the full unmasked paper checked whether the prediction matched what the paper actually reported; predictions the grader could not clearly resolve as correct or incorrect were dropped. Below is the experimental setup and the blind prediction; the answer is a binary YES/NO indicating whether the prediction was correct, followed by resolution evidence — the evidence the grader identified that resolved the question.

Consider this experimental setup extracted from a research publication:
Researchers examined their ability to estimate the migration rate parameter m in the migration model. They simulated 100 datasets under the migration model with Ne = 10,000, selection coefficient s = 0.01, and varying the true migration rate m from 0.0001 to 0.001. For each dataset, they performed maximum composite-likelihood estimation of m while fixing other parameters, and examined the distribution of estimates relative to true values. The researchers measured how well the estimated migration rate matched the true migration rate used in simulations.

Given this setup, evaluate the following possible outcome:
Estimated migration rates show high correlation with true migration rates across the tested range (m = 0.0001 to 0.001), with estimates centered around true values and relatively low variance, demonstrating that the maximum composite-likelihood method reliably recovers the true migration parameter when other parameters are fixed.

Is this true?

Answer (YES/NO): NO